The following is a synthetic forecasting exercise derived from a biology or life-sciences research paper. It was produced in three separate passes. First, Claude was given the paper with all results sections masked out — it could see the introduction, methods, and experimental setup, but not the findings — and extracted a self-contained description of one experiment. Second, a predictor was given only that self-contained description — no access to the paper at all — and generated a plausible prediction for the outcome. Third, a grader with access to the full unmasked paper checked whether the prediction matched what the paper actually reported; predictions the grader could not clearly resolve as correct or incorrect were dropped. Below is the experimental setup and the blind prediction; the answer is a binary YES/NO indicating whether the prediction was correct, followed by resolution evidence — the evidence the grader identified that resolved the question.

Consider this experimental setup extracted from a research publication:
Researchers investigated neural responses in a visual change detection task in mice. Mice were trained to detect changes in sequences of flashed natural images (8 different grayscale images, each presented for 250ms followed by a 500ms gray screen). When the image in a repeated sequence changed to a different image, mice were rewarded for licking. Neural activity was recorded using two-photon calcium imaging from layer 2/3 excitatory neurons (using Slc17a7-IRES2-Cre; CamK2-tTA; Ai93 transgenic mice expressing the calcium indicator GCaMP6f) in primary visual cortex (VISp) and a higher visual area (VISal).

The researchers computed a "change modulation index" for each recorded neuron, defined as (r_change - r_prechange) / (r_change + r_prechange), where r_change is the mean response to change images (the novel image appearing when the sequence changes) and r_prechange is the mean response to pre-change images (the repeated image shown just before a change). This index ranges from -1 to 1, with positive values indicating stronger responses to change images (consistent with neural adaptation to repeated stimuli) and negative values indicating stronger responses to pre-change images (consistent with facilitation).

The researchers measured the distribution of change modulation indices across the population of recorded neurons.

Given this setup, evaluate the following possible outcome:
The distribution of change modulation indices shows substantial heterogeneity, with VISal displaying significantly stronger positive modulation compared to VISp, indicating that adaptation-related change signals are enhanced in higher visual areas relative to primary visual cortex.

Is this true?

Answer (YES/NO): NO